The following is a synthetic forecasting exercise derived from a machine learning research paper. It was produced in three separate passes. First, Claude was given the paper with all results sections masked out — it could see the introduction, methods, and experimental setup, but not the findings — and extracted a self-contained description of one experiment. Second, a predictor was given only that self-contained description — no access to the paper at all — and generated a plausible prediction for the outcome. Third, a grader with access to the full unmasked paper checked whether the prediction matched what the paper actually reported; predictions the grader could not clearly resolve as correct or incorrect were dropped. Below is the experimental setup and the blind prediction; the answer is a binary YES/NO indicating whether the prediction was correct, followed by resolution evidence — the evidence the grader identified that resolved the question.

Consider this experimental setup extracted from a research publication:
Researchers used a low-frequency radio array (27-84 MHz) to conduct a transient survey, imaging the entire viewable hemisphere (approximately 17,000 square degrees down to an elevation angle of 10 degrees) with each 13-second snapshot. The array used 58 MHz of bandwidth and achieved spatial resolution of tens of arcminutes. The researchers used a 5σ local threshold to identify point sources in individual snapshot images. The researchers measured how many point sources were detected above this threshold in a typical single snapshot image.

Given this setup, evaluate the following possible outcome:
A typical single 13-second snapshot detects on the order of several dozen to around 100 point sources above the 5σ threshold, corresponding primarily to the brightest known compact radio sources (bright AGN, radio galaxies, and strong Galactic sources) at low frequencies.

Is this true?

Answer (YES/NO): NO